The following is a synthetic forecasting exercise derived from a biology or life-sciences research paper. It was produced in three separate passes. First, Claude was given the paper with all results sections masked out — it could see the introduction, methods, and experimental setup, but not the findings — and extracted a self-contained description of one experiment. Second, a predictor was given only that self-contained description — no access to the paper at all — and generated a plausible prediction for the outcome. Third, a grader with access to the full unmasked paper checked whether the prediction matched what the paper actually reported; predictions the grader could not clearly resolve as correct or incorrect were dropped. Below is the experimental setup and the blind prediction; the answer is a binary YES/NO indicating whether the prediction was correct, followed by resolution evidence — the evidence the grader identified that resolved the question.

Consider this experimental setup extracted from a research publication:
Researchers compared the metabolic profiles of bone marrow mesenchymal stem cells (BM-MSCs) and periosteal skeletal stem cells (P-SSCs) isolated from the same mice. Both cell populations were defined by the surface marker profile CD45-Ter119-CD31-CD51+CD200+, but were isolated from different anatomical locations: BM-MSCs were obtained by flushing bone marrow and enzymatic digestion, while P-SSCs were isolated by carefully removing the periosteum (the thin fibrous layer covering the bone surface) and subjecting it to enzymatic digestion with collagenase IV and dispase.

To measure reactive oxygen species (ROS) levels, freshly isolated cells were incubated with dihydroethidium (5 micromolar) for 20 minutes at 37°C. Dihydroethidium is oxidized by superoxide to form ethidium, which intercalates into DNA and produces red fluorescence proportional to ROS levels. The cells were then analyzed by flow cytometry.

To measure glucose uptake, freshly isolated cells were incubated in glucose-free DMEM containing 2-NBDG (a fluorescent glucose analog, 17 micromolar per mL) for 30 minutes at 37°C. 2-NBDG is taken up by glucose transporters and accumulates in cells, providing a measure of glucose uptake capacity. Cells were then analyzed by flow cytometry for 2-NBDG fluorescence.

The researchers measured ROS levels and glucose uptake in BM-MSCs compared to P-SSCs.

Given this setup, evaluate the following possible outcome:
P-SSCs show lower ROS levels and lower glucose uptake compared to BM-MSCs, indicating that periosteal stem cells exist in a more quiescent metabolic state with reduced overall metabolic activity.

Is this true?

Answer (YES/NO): YES